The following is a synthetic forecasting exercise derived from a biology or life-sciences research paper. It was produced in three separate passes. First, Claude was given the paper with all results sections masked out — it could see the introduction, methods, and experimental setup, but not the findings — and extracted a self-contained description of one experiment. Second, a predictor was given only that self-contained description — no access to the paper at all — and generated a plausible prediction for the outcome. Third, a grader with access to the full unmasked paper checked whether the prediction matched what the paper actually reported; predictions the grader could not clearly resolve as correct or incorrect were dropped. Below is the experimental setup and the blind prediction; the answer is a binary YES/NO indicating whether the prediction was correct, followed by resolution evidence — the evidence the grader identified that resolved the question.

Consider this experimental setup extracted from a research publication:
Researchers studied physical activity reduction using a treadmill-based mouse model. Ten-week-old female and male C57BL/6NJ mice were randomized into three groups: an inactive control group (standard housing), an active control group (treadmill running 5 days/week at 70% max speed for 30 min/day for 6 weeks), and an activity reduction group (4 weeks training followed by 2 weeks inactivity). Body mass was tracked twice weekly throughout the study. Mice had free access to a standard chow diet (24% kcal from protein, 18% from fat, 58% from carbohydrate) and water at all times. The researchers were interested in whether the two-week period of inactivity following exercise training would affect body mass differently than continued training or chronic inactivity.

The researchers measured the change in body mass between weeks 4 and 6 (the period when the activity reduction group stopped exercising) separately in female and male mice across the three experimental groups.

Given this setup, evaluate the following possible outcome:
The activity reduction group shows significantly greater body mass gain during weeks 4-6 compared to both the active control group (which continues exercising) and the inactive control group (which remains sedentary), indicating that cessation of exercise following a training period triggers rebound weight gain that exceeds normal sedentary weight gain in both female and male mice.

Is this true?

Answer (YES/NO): NO